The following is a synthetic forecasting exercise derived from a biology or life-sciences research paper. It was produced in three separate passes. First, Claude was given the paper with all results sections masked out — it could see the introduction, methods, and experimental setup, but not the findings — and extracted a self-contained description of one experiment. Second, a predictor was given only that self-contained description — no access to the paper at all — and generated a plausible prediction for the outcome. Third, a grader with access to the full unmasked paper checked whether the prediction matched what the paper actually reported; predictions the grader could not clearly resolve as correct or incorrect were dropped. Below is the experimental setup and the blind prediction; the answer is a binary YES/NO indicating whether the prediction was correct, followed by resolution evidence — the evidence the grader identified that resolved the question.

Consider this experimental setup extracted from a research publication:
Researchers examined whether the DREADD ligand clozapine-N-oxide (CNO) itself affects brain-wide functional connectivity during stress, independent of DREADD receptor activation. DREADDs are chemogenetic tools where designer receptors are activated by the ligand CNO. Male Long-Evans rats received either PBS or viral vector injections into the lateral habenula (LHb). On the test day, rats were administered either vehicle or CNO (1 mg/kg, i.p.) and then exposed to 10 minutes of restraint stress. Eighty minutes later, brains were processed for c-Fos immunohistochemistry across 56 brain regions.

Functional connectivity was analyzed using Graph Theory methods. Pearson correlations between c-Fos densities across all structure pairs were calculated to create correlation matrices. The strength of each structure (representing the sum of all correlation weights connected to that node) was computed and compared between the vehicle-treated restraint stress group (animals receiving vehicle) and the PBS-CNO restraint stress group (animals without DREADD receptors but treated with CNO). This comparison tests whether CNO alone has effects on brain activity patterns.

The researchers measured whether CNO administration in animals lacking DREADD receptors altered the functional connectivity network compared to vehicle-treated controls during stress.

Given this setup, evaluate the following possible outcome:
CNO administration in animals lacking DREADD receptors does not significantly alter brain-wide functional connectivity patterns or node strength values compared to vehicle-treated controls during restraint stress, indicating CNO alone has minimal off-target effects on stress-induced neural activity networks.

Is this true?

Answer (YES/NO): NO